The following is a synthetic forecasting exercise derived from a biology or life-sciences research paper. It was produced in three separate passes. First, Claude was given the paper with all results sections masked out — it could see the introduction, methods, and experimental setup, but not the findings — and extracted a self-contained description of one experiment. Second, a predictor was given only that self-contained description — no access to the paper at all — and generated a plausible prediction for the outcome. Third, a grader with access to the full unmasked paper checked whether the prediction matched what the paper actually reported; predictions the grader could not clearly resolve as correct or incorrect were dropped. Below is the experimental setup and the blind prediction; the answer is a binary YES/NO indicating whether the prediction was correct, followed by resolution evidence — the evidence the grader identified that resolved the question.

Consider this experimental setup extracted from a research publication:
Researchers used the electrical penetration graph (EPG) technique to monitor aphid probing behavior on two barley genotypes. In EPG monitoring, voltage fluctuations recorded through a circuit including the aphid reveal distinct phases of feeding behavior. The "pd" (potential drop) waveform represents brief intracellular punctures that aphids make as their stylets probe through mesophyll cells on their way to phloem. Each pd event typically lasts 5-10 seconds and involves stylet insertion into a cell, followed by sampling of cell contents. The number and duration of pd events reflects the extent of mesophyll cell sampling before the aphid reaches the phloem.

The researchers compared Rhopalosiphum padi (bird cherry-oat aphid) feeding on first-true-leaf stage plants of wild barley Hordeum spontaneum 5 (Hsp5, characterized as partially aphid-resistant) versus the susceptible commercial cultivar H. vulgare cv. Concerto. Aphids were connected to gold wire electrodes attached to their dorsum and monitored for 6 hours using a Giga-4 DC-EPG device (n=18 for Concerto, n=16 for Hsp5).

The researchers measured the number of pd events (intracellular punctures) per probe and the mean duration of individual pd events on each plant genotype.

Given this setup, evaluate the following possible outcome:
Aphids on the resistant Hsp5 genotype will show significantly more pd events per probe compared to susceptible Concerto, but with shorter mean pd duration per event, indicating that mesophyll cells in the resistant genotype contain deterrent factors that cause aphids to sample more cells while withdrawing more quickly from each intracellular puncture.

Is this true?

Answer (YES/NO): NO